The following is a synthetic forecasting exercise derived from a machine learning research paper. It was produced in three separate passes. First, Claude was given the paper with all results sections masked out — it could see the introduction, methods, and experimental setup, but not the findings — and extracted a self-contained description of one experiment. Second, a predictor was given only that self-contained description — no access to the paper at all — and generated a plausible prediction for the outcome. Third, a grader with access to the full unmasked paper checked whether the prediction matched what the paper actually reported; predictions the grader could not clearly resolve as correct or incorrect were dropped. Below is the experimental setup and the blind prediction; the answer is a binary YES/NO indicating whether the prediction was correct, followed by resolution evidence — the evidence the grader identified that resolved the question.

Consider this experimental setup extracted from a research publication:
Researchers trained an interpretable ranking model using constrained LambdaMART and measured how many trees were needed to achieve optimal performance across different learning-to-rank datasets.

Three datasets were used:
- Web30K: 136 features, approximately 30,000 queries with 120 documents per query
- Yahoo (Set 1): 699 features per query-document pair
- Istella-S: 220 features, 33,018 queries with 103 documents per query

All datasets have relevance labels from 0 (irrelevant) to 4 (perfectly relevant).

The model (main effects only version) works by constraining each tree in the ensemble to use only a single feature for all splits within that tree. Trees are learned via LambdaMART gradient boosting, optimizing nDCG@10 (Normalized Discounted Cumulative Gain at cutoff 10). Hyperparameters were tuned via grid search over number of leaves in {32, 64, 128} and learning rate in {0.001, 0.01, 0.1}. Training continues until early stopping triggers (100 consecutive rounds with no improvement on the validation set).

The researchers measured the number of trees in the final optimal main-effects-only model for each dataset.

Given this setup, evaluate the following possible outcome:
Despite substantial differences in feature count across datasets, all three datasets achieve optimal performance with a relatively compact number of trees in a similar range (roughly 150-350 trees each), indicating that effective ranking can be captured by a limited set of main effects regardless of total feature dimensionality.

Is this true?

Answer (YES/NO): NO